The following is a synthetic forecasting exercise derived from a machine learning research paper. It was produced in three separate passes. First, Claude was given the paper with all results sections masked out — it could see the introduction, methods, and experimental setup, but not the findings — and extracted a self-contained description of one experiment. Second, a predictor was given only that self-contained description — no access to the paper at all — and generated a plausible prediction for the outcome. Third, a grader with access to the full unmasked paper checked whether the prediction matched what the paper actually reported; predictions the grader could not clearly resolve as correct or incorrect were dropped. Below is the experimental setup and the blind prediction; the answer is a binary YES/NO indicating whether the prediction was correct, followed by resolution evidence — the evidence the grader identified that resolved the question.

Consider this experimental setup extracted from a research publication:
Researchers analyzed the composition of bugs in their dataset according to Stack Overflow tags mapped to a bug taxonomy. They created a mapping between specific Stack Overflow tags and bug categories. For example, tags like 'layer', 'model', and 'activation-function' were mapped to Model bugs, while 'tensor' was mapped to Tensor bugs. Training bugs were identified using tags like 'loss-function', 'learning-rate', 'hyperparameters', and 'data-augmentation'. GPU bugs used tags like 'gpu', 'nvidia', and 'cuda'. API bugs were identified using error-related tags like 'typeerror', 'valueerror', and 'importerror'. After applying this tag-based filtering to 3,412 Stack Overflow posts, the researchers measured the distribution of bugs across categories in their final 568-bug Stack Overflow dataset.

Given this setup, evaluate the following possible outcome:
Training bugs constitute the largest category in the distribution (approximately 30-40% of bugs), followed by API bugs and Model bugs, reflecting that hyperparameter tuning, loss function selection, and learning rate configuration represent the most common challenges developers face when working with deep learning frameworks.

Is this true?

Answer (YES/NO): NO